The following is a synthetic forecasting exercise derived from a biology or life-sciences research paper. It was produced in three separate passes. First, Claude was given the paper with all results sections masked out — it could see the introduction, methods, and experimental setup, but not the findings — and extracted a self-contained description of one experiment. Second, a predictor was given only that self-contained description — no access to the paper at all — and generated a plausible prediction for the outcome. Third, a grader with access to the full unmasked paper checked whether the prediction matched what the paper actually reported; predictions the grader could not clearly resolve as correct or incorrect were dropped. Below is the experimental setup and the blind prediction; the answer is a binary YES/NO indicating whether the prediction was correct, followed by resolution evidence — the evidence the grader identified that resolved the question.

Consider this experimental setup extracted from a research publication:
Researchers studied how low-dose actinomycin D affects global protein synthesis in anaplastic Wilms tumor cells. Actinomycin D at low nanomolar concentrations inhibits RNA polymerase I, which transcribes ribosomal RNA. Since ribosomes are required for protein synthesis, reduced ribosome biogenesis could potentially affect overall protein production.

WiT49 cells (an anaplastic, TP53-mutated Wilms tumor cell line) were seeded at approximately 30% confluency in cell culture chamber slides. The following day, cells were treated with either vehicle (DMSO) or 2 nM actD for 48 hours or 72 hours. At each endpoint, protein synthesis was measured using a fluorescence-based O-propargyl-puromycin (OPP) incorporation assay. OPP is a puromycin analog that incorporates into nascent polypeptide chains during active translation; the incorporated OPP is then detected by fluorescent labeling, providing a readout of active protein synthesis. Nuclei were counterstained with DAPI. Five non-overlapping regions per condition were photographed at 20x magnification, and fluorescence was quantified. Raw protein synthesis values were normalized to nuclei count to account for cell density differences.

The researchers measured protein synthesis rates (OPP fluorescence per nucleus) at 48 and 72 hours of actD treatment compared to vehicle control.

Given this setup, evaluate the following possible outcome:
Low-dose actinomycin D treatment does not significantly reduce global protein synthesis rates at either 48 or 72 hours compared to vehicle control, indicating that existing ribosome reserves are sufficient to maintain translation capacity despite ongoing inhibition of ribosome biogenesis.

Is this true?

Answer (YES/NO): NO